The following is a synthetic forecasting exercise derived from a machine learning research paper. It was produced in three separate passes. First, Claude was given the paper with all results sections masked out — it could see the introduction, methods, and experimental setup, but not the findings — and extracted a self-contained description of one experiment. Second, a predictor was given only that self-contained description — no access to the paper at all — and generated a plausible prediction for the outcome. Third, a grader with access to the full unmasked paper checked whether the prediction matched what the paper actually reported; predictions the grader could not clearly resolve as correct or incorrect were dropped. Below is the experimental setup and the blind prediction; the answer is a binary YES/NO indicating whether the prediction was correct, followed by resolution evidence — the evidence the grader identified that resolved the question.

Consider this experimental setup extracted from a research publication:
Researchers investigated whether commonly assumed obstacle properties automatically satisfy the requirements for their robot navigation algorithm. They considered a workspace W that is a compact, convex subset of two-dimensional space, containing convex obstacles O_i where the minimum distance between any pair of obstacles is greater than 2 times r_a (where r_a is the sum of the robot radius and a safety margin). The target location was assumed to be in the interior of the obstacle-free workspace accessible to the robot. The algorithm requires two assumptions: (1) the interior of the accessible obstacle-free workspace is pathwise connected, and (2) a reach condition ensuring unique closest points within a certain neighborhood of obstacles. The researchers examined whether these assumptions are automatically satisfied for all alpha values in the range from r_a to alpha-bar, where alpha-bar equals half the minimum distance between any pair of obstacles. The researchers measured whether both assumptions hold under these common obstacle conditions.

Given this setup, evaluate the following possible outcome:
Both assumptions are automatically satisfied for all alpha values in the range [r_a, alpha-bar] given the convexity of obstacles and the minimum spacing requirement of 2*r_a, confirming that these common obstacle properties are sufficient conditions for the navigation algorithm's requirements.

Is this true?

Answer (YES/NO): NO